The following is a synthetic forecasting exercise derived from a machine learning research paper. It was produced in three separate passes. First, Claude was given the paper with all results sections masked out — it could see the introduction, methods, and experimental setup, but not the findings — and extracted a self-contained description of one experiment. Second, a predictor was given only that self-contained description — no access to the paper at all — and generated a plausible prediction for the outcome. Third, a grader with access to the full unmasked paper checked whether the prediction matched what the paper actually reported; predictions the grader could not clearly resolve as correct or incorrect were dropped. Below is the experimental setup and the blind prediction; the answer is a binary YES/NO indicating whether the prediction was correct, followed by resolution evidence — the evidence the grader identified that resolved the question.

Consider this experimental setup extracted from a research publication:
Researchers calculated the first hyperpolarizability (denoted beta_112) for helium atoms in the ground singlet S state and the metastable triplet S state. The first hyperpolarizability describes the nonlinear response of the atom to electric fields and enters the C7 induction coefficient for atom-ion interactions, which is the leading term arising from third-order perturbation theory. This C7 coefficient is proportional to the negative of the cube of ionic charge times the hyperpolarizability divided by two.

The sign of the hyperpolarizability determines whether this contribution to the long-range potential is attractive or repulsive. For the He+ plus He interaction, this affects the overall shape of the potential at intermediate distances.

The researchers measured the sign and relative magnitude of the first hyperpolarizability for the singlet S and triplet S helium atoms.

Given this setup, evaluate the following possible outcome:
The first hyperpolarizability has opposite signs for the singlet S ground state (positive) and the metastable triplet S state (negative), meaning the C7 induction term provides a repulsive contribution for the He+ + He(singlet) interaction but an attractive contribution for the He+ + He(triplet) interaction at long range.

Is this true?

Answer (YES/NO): NO